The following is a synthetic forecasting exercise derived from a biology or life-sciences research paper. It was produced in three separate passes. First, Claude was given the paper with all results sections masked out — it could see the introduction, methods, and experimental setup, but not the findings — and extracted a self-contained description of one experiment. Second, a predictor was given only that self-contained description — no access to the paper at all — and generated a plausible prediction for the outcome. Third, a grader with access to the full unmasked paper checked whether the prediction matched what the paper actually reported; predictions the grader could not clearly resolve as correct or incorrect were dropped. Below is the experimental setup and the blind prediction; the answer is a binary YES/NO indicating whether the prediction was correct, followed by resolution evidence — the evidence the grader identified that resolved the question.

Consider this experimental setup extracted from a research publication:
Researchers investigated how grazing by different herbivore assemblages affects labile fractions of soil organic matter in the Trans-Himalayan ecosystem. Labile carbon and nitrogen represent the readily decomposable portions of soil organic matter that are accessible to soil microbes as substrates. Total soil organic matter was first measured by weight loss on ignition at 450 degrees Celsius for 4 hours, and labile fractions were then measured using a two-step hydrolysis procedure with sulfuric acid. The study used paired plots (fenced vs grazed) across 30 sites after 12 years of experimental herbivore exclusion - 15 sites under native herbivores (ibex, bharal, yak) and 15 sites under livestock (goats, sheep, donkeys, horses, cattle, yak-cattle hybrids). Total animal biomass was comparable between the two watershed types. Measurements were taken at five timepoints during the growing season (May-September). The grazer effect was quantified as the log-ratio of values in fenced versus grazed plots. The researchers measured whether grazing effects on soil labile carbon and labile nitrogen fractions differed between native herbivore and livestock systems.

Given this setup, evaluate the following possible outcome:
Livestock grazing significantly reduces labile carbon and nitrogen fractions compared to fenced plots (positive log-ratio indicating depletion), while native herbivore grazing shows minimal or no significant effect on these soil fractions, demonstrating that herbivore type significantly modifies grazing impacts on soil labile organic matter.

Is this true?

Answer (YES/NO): NO